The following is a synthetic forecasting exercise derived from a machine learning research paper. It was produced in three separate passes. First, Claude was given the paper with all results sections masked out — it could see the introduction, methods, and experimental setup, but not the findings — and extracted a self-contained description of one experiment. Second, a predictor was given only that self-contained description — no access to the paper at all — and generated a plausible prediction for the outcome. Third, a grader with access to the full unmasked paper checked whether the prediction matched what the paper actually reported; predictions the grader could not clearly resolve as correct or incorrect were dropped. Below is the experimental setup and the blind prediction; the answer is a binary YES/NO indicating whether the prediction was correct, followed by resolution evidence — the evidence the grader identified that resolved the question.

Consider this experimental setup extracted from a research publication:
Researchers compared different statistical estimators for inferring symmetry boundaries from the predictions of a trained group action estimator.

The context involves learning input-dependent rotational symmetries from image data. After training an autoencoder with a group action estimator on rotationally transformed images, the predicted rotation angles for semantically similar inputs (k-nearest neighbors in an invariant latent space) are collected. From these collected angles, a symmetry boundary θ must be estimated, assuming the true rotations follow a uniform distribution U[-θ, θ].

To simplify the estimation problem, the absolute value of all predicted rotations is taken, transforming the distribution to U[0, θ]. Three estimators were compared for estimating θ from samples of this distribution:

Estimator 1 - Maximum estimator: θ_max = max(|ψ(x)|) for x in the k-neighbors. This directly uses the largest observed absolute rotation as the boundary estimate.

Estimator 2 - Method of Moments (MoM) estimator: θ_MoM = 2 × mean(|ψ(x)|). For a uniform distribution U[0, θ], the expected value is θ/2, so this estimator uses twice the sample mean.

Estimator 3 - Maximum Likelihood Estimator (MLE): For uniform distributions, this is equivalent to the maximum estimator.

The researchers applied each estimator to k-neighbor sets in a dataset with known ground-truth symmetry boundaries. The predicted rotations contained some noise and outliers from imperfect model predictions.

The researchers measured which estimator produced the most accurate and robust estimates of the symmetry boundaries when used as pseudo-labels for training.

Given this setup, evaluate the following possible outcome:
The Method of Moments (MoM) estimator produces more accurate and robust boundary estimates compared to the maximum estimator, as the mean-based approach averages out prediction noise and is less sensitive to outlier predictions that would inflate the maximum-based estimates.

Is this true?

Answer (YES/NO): YES